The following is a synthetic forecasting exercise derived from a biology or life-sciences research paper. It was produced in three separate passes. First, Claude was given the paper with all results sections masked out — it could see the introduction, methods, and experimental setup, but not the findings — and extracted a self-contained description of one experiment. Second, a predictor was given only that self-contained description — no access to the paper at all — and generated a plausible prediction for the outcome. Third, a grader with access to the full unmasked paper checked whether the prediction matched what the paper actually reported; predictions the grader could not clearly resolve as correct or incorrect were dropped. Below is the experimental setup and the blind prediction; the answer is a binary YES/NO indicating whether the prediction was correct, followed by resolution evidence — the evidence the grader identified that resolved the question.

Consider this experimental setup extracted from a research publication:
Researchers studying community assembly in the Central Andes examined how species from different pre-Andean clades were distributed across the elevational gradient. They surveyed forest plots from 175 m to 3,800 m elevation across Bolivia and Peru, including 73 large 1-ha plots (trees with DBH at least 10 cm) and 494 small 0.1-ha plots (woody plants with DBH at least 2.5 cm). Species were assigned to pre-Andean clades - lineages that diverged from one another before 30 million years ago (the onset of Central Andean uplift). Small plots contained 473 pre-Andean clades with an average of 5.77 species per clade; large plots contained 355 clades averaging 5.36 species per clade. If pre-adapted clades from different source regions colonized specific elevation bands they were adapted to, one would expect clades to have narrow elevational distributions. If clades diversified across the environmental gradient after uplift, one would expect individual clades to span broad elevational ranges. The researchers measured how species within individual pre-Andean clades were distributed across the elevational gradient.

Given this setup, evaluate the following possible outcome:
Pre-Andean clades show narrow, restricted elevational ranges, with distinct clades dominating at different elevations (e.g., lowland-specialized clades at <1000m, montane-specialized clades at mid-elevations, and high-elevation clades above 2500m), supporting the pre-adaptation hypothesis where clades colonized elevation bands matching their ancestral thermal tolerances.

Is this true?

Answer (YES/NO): YES